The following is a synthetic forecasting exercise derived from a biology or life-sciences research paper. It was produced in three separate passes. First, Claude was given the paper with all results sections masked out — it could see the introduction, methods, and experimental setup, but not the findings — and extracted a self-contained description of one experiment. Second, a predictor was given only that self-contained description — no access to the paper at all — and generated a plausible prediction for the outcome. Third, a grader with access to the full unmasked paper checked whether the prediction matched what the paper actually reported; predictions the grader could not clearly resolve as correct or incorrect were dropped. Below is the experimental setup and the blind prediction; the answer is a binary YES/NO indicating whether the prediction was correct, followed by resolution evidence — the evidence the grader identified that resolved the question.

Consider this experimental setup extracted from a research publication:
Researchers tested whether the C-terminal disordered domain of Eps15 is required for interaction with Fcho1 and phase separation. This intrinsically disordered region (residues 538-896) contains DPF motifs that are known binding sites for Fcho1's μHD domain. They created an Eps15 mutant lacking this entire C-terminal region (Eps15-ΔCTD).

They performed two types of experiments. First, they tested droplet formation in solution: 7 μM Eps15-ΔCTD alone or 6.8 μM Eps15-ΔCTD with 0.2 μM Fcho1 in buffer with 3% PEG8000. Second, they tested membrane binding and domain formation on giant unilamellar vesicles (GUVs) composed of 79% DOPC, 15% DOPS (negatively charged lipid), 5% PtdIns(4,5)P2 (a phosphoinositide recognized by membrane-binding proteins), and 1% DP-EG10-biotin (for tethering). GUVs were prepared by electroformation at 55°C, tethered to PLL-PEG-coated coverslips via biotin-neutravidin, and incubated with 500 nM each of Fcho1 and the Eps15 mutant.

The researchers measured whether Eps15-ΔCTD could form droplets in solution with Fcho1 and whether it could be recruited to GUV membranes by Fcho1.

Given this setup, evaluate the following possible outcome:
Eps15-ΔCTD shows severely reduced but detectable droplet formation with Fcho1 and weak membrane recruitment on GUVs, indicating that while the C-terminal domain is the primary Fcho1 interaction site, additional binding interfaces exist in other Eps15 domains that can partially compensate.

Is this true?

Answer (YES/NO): NO